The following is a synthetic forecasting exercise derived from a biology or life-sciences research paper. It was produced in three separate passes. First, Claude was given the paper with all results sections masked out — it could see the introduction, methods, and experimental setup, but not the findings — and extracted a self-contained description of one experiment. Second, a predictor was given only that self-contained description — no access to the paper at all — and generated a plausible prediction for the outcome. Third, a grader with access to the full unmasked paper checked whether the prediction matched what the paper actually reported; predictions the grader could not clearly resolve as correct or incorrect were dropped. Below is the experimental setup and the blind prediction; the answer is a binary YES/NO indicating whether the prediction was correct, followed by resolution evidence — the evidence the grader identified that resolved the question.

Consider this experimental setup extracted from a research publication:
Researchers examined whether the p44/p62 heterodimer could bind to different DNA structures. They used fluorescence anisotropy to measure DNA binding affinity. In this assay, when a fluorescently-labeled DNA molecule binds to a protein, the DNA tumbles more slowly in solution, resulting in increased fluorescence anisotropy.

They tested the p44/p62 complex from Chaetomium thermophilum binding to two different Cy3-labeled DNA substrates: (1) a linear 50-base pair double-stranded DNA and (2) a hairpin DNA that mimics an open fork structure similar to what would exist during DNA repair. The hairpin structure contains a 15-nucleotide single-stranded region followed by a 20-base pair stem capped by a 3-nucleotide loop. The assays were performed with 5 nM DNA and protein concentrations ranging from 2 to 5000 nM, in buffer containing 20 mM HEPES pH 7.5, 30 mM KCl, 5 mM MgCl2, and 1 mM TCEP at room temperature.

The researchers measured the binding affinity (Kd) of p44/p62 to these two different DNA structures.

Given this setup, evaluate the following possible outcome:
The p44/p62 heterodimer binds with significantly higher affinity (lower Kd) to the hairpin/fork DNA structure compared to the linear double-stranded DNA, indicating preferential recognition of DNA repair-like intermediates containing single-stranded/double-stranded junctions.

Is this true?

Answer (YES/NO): YES